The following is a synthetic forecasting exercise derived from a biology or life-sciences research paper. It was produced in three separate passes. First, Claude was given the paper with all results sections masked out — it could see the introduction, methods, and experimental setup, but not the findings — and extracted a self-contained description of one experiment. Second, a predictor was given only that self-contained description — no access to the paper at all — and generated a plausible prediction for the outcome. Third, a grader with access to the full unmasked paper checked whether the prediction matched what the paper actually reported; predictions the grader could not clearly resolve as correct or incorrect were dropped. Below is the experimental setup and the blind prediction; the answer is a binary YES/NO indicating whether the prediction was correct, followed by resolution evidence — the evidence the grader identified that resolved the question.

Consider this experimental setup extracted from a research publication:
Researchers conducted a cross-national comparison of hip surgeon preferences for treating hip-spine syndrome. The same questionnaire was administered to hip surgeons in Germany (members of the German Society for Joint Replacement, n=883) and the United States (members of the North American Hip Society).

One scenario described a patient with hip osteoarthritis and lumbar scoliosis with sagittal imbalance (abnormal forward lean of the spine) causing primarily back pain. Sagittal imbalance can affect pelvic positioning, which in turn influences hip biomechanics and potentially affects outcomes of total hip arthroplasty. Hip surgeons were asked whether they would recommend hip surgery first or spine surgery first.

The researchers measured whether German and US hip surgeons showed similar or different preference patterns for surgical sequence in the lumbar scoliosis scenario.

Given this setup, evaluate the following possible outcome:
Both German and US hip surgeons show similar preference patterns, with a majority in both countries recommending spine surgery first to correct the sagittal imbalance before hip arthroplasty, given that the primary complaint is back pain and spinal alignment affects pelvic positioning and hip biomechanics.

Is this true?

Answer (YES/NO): NO